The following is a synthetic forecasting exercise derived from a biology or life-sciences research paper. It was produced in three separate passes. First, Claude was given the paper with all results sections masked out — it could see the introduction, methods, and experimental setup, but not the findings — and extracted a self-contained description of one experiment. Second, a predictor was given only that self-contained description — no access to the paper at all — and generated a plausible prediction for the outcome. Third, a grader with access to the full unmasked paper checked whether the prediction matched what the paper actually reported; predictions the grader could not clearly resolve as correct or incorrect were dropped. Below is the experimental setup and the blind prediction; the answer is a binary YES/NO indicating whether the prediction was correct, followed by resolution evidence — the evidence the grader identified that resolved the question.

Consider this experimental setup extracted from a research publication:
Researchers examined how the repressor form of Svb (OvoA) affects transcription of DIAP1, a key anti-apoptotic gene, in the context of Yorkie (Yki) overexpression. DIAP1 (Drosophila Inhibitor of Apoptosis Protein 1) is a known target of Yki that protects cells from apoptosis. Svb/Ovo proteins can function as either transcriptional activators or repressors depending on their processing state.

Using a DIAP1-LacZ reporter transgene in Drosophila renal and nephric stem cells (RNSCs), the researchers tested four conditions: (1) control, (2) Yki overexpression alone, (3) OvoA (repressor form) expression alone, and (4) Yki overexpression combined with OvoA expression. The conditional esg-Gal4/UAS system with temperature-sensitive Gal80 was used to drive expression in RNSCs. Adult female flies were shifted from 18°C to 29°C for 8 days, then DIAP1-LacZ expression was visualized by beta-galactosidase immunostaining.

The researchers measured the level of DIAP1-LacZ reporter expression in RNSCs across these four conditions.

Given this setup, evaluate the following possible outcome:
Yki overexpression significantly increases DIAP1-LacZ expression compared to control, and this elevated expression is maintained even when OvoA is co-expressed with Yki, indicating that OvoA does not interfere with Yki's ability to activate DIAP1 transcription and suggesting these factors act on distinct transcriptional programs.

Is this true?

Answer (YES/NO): NO